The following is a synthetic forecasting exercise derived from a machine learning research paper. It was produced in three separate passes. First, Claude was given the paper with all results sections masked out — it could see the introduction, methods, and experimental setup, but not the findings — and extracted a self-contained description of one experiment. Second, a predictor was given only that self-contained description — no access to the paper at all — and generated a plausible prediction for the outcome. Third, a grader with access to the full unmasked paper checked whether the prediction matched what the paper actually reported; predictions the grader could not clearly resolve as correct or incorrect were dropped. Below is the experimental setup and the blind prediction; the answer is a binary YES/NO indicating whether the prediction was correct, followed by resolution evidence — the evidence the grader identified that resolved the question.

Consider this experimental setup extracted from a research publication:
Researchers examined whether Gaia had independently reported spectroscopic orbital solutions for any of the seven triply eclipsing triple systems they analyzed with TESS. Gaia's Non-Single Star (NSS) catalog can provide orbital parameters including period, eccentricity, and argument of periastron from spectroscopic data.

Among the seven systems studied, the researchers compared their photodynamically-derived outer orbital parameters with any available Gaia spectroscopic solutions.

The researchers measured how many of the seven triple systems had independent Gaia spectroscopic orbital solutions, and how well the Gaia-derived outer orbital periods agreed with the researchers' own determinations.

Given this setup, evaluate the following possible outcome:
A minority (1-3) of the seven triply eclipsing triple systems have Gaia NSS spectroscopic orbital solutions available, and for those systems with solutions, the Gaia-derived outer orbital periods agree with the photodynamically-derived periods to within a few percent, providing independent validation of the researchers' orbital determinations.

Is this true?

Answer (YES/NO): YES